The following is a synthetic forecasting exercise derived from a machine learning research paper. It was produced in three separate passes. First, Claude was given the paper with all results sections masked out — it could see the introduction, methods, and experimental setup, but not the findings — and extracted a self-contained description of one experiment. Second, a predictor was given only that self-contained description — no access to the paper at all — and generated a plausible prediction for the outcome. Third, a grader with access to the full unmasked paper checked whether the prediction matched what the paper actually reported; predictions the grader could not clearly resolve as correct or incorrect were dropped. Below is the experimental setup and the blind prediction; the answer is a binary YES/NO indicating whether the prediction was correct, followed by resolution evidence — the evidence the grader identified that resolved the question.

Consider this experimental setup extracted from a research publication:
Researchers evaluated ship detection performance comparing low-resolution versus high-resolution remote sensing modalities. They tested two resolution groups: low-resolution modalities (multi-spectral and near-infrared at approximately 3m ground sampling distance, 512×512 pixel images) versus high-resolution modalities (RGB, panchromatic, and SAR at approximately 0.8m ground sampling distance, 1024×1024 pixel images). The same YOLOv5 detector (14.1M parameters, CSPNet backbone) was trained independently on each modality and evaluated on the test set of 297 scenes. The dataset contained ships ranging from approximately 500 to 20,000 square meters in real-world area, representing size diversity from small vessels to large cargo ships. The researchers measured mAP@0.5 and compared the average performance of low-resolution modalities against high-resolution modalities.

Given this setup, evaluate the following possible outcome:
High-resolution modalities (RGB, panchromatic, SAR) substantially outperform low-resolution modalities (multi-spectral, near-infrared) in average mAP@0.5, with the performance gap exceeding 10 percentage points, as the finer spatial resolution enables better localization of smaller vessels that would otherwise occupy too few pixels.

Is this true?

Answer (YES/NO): NO